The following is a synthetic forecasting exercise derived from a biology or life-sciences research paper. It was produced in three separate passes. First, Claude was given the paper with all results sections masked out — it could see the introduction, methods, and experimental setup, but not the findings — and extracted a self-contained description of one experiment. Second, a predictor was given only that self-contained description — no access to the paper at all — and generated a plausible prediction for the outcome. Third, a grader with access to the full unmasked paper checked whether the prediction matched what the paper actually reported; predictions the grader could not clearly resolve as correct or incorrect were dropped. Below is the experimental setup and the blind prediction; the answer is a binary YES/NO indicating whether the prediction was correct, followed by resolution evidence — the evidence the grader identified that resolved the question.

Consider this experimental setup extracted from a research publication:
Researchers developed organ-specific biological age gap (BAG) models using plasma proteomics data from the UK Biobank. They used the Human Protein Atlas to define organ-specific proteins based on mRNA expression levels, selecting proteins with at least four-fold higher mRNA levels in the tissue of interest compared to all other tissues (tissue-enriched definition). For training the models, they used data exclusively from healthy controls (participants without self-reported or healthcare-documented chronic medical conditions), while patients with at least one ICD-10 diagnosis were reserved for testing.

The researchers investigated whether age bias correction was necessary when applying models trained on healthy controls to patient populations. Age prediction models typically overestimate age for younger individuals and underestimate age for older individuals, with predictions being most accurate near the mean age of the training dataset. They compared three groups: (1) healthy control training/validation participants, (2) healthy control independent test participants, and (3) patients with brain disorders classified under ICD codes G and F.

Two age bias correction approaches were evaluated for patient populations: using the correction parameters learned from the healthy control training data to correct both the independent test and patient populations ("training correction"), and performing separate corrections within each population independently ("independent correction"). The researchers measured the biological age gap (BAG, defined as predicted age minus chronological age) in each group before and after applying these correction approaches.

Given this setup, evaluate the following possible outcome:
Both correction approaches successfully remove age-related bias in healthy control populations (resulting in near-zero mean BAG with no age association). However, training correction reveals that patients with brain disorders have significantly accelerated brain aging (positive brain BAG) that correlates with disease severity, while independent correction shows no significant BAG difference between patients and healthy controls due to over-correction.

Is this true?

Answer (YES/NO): NO